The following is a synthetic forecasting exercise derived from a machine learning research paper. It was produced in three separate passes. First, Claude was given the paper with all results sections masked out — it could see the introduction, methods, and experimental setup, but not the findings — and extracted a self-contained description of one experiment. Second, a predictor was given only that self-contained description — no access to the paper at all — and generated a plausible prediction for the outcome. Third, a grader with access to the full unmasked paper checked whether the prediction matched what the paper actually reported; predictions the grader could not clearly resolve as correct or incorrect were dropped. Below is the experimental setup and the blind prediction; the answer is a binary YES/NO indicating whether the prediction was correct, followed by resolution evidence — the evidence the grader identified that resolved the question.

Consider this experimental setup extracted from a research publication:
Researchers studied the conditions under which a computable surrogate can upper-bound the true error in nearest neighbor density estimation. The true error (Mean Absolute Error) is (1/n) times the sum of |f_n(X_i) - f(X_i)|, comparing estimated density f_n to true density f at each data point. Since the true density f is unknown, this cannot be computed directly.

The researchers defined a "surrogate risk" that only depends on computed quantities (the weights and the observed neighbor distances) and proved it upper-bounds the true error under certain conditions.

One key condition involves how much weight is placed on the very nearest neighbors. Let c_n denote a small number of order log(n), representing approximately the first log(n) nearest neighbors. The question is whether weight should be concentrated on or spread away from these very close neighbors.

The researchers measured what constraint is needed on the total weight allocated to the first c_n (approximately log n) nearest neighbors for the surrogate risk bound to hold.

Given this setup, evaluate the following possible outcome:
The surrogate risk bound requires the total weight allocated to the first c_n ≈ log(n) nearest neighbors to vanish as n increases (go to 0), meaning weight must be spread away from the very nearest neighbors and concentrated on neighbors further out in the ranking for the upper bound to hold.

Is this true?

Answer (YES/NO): YES